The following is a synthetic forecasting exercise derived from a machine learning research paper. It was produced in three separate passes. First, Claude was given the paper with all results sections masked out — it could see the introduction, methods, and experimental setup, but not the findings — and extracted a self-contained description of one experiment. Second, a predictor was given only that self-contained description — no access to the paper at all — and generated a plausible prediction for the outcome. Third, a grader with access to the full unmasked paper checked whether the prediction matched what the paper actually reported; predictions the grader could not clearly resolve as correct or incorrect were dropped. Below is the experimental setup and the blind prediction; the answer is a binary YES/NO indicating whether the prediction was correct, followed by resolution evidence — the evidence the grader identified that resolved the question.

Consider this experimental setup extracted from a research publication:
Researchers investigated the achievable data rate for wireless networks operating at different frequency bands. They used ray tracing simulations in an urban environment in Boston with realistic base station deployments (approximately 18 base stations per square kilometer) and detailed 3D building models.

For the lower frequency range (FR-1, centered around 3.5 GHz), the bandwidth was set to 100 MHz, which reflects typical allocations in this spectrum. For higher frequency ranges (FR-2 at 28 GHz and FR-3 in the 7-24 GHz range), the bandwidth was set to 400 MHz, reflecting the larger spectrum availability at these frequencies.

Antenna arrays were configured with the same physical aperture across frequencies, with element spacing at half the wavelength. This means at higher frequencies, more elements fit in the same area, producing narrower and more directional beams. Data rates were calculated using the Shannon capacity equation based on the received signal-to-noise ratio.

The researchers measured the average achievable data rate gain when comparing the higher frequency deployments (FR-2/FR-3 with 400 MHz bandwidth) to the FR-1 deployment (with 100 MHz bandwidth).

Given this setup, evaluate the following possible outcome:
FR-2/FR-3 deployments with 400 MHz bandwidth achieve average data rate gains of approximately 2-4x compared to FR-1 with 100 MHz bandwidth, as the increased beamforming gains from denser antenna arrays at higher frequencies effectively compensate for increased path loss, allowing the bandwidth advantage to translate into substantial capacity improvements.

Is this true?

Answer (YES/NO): YES